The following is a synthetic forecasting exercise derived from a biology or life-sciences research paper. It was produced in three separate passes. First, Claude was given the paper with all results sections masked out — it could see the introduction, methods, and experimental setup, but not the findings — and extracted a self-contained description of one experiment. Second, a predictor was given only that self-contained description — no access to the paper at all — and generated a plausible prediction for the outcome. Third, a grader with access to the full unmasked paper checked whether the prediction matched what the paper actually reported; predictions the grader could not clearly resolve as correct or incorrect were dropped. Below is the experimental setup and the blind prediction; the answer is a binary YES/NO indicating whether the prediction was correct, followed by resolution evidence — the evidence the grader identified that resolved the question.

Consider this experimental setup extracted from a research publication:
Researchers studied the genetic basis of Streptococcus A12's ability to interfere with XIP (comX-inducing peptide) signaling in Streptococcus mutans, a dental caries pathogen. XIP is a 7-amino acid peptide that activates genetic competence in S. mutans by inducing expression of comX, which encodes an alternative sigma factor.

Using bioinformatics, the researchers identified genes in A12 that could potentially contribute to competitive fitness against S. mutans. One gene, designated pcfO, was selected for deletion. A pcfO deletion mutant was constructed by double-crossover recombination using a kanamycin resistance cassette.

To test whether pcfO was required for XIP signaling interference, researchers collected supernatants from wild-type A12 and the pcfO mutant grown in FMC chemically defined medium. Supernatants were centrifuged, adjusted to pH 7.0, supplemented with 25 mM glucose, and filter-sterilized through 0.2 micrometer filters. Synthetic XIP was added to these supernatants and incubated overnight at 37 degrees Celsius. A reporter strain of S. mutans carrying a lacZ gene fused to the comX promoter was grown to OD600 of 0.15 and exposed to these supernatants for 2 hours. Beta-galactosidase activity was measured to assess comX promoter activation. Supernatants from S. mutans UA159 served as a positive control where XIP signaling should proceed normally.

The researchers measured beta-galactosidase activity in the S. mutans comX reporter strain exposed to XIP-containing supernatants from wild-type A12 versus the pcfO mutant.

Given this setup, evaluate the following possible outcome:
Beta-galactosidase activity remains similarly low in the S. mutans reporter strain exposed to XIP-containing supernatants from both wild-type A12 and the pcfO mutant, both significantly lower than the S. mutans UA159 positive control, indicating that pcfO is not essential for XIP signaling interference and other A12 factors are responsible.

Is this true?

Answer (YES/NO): NO